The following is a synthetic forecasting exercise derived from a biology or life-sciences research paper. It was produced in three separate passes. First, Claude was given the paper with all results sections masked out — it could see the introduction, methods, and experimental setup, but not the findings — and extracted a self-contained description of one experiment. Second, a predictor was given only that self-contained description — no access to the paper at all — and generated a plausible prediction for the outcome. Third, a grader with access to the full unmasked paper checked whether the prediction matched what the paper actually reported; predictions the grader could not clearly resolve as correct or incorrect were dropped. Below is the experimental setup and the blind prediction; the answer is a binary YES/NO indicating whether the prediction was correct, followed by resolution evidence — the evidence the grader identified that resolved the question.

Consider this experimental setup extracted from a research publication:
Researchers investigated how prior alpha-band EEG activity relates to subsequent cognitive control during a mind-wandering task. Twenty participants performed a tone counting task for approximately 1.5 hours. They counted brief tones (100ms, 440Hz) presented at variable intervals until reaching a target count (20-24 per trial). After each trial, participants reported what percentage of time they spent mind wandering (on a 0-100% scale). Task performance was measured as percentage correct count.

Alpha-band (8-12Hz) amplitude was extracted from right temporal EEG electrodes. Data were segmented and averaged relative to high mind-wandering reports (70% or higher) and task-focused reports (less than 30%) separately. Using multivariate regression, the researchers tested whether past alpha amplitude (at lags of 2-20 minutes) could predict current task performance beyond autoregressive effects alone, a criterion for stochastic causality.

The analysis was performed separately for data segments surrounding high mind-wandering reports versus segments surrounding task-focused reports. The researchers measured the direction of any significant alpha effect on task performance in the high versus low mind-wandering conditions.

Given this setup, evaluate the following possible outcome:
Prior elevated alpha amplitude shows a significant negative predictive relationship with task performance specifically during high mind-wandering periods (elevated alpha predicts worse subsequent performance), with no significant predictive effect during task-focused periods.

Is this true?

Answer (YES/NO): NO